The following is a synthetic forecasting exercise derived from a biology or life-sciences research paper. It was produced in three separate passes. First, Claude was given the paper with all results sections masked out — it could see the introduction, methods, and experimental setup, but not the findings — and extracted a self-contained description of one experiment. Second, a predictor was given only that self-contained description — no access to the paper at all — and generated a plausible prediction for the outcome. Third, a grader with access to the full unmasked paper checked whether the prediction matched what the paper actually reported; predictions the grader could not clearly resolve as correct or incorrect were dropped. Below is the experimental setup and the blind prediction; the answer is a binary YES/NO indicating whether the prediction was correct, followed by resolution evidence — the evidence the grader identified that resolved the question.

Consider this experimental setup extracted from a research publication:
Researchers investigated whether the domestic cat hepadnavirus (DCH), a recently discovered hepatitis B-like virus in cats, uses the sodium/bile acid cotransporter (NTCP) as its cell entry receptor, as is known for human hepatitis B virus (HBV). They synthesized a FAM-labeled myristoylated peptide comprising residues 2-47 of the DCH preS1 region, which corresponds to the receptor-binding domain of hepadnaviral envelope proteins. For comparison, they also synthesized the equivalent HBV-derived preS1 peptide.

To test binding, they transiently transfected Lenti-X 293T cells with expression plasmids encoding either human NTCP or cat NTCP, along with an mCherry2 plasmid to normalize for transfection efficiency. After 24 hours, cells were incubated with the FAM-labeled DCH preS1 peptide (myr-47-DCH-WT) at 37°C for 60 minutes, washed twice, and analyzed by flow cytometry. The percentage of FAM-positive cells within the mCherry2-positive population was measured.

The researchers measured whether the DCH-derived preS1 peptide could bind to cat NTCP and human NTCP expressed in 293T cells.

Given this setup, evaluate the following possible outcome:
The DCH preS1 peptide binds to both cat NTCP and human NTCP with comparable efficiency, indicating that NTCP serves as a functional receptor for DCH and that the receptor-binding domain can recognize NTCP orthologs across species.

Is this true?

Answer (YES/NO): YES